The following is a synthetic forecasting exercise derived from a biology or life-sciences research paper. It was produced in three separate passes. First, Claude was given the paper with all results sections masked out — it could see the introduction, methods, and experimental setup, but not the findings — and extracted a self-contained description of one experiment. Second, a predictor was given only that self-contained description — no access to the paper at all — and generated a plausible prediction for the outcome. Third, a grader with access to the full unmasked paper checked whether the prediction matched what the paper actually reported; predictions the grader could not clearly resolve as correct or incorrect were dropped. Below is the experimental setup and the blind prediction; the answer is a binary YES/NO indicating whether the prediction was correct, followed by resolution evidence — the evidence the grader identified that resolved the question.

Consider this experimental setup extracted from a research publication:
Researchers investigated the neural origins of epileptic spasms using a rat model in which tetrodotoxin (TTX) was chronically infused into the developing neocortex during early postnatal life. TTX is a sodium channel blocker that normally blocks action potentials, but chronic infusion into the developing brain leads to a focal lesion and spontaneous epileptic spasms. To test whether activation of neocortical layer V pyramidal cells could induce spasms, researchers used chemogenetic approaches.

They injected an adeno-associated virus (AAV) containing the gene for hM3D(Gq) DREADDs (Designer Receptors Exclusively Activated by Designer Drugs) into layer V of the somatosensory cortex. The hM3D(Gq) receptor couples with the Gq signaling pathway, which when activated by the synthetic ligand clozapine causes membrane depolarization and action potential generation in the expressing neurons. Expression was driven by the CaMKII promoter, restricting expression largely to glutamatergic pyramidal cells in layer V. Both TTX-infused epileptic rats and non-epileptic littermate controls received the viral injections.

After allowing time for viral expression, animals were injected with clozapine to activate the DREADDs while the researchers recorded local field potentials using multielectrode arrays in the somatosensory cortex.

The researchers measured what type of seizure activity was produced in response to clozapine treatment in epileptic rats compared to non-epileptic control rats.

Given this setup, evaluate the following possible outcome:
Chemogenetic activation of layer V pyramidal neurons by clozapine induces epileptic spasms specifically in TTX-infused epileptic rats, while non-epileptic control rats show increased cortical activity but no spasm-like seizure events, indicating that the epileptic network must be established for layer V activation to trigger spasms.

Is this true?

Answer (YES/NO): NO